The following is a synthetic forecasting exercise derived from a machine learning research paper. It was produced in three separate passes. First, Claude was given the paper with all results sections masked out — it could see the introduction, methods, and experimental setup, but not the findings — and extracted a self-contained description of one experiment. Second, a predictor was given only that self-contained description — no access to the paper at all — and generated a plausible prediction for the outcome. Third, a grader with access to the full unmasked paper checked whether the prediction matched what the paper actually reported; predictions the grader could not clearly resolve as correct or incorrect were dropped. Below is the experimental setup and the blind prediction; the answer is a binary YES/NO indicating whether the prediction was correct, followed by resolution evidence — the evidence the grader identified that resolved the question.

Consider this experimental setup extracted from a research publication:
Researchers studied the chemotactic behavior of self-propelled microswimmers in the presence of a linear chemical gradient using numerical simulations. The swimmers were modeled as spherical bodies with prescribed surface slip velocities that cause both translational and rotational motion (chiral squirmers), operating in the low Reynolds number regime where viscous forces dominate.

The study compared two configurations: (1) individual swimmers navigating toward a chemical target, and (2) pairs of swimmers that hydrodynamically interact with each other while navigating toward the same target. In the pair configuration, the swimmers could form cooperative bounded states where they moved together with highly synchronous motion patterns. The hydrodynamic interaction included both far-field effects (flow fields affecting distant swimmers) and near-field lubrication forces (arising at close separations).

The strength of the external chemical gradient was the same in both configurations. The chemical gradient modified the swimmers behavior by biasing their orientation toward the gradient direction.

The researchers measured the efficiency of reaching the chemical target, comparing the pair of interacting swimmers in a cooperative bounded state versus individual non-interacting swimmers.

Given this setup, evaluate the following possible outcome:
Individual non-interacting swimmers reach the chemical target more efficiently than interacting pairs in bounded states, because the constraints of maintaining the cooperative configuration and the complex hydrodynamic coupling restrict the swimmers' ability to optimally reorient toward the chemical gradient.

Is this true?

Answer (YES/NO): NO